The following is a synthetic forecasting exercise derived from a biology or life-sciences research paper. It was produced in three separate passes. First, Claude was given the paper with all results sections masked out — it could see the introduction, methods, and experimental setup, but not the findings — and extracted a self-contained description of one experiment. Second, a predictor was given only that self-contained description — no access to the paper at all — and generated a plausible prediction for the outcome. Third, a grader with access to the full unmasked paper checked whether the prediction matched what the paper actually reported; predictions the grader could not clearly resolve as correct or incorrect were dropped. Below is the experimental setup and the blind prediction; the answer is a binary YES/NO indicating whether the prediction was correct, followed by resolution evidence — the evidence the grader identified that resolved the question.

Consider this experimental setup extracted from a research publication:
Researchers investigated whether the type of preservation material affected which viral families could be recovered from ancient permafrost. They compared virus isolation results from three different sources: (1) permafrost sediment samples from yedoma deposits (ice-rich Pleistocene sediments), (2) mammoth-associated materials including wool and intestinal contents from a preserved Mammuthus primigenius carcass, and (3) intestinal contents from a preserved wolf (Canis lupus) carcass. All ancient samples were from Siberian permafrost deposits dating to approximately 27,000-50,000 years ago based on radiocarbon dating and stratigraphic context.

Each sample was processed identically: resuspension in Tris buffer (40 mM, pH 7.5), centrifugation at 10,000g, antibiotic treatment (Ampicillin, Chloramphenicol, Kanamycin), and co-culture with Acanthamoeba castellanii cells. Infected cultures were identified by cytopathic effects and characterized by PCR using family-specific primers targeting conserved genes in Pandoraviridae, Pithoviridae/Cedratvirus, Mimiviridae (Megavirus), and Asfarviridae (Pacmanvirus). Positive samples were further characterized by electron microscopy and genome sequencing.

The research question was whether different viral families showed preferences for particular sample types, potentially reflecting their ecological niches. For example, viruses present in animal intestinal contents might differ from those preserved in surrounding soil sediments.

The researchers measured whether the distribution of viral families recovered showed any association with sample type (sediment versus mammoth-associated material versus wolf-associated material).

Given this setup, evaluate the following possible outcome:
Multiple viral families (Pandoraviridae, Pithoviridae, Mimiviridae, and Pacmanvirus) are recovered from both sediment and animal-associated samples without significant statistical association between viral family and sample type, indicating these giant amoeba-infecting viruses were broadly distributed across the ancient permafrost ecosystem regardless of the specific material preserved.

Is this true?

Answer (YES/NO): NO